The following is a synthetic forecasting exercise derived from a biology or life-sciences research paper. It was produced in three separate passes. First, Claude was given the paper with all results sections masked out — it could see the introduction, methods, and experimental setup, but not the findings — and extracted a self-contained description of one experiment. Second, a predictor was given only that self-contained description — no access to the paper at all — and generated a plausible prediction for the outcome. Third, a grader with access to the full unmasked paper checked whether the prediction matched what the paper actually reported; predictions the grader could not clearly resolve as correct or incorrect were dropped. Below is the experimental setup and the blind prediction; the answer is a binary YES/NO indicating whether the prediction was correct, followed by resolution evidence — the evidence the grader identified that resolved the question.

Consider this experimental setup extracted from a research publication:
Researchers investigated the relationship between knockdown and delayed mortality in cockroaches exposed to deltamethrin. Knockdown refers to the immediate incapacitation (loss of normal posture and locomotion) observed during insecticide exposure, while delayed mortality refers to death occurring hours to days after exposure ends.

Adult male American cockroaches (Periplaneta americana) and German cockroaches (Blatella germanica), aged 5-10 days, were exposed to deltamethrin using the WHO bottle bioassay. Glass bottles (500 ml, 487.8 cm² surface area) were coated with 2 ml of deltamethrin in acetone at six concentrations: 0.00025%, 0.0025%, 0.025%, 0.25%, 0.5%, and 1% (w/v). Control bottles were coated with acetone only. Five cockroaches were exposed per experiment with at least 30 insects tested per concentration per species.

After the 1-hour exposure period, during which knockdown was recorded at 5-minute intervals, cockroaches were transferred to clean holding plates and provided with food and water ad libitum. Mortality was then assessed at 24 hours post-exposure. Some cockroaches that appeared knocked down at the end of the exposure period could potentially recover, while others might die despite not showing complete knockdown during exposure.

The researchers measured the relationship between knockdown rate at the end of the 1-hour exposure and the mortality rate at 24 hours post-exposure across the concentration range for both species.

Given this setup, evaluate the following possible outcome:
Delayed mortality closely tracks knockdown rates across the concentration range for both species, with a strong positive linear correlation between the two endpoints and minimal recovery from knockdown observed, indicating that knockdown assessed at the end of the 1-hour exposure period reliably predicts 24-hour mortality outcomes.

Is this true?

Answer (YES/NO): NO